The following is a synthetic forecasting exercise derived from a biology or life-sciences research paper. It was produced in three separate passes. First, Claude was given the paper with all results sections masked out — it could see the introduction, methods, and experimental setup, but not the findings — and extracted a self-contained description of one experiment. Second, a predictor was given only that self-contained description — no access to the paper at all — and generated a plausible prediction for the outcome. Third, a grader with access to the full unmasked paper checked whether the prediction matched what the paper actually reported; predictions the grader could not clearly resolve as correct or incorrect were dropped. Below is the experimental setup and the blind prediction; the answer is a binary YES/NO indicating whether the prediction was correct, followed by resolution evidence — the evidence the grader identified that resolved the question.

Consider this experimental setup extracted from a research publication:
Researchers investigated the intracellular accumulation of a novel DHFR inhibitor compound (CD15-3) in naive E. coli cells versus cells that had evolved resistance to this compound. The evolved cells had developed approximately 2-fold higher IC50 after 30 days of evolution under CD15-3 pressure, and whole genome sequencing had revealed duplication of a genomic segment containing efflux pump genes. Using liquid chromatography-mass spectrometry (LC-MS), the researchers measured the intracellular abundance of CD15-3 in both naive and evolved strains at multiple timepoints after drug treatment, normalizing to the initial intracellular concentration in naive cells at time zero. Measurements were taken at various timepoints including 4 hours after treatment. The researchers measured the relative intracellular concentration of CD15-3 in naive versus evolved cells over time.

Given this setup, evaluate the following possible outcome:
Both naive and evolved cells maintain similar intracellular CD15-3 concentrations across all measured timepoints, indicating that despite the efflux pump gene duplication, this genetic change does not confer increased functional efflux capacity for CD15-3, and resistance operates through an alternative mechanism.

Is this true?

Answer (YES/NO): NO